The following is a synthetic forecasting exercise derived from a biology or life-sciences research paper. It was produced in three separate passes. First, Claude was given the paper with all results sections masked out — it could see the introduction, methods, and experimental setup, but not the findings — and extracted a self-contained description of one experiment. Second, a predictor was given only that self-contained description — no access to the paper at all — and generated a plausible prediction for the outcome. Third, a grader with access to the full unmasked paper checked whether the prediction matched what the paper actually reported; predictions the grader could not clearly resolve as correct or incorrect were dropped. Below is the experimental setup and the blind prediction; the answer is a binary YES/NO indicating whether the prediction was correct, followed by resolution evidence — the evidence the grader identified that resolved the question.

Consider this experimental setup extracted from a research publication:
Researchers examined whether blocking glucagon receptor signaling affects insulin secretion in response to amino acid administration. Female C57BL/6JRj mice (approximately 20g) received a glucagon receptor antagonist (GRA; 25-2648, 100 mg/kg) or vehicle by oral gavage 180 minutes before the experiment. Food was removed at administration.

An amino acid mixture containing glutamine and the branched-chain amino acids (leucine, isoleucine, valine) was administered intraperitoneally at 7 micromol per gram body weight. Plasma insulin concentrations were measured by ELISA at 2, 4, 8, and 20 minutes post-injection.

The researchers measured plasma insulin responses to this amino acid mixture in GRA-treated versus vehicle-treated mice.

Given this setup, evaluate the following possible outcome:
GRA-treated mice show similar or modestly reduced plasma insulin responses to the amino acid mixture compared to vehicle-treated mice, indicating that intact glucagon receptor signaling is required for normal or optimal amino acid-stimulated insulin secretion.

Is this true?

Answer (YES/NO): NO